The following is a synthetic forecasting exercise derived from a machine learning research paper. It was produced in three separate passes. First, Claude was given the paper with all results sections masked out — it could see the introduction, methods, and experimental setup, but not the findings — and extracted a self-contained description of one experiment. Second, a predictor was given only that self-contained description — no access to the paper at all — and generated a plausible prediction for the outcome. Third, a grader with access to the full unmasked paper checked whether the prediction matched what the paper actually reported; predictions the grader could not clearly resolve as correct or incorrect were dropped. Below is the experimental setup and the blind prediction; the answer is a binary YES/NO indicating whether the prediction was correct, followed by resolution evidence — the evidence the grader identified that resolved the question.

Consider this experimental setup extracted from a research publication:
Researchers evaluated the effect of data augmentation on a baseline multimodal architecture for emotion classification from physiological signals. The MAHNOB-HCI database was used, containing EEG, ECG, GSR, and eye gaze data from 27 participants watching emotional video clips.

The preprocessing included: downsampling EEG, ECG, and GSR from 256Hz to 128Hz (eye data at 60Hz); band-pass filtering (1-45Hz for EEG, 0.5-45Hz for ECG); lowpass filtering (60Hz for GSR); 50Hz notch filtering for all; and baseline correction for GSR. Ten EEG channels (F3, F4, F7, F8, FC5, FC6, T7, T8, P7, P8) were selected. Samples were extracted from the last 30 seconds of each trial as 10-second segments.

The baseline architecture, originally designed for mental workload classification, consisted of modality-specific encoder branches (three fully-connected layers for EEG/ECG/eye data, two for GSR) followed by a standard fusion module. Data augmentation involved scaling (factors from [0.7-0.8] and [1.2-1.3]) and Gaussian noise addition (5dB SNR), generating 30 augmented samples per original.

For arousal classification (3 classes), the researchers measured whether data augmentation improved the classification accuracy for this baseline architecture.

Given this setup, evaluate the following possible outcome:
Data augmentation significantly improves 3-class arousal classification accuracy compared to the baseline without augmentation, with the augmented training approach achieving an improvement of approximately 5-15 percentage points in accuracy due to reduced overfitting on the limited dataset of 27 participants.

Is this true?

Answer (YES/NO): NO